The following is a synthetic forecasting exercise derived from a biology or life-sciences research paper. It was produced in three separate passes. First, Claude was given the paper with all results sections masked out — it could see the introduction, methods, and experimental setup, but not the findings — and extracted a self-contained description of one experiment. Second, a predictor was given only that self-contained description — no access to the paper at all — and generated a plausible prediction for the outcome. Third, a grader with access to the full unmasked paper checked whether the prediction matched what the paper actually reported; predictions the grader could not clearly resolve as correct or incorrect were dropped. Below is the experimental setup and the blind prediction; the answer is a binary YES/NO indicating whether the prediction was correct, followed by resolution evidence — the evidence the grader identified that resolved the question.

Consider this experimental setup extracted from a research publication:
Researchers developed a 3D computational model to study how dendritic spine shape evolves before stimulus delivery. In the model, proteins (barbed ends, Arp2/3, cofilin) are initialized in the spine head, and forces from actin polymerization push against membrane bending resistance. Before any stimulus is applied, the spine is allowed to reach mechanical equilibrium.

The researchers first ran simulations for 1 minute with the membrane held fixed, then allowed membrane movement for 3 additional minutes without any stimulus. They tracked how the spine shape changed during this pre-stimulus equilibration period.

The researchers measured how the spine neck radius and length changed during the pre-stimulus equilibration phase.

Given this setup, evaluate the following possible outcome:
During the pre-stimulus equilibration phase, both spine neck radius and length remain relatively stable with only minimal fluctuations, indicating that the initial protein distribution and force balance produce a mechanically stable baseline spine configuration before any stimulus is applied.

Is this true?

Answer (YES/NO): NO